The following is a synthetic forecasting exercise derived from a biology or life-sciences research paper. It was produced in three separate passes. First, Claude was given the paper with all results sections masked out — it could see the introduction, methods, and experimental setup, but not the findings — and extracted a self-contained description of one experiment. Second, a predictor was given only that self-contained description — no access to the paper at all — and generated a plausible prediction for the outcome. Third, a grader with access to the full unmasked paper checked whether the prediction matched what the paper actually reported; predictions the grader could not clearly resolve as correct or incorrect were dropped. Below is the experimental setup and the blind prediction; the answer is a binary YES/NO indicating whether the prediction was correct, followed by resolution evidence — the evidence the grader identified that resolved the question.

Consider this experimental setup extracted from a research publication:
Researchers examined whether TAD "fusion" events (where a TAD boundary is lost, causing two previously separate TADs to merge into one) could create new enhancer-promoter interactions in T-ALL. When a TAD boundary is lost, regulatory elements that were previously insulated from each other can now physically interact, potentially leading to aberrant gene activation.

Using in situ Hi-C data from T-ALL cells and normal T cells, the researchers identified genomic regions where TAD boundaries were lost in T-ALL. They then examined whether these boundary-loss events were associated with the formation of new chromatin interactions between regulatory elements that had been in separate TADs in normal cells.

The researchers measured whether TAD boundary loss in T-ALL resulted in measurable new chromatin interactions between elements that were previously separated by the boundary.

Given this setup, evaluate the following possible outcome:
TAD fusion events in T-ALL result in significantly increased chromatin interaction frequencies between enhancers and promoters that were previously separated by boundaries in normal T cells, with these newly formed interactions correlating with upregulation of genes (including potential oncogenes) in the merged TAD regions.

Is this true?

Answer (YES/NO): YES